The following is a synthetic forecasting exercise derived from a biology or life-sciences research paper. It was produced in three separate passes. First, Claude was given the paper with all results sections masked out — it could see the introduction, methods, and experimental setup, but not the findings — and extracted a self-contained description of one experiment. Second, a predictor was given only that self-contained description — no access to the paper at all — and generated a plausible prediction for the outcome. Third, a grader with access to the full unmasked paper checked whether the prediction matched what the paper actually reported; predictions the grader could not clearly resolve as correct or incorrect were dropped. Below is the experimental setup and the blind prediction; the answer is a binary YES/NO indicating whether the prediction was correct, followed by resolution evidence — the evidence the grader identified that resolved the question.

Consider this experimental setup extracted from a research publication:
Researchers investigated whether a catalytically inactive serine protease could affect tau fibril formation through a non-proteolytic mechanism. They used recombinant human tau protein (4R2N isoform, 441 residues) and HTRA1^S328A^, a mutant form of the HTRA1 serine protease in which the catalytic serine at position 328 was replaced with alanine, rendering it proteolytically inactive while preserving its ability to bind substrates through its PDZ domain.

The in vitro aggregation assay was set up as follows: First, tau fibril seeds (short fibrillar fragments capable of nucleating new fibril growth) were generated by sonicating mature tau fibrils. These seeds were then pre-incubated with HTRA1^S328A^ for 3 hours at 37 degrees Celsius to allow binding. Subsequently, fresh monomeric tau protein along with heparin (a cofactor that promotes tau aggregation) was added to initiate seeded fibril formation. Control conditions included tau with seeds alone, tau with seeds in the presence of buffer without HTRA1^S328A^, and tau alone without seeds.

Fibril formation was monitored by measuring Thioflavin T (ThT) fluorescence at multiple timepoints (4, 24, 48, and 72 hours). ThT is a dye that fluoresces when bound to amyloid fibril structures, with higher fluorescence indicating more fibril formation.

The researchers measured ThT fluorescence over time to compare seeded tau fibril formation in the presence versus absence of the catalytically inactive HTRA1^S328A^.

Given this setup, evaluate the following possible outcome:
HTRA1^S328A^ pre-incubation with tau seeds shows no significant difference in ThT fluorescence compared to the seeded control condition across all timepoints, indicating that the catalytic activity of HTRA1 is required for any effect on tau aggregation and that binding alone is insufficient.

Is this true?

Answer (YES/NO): NO